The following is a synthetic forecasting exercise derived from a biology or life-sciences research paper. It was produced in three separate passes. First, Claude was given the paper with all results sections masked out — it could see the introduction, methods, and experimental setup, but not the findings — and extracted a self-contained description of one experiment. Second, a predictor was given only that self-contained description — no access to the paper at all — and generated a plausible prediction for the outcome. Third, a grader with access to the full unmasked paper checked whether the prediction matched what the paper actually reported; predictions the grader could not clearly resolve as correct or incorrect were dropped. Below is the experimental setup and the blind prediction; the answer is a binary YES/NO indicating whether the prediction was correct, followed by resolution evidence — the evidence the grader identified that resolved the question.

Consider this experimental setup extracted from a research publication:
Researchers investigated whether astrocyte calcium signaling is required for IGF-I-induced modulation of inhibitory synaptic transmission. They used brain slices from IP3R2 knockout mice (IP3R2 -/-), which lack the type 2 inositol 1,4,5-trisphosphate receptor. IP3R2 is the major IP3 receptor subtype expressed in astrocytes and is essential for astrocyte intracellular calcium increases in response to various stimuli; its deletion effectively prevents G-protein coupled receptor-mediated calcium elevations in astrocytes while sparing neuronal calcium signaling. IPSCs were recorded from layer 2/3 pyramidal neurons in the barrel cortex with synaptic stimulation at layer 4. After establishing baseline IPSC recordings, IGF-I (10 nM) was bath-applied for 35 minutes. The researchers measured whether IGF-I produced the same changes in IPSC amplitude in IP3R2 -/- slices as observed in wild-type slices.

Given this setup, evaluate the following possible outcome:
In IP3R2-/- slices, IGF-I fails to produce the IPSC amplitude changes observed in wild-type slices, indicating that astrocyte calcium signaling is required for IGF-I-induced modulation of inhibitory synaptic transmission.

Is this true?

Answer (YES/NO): YES